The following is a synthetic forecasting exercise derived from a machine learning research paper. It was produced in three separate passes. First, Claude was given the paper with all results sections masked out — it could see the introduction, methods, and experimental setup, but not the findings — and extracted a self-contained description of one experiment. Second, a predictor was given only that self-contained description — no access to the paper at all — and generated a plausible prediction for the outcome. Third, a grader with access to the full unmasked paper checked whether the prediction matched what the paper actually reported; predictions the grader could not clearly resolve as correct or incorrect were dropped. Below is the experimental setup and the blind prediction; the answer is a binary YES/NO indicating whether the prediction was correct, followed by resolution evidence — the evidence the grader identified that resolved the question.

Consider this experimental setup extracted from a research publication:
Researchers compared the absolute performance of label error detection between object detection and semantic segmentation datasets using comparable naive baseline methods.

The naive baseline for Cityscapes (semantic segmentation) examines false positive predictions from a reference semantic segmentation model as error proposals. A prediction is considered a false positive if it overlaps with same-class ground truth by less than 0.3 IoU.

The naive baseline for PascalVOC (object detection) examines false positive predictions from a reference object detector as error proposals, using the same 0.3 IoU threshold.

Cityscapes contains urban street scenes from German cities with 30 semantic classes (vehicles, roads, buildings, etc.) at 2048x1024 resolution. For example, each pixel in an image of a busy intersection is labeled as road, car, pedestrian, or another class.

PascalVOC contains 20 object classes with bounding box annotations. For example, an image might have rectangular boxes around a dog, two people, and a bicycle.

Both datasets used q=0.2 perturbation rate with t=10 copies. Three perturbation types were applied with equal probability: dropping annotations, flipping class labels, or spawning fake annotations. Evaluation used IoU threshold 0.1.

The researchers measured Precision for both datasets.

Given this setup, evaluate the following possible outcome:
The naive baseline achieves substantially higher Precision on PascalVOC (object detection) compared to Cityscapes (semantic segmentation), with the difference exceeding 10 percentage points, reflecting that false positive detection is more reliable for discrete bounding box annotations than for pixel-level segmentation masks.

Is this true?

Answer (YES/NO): NO